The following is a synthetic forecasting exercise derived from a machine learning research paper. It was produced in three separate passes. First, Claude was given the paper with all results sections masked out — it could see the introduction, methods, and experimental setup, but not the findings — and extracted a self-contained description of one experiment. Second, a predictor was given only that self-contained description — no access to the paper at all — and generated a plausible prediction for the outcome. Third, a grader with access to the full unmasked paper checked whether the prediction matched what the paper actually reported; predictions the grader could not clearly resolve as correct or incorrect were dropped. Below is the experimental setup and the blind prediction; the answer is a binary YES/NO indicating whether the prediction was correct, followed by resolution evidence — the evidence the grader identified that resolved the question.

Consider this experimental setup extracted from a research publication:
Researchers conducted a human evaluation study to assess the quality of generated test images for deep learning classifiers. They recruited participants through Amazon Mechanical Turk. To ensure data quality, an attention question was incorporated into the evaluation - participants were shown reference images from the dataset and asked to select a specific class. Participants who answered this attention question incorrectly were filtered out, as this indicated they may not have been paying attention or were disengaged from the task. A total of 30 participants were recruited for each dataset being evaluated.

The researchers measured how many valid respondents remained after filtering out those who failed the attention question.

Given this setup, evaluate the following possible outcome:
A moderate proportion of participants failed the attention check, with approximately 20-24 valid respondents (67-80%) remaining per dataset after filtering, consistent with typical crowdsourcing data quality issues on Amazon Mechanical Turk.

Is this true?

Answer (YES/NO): YES